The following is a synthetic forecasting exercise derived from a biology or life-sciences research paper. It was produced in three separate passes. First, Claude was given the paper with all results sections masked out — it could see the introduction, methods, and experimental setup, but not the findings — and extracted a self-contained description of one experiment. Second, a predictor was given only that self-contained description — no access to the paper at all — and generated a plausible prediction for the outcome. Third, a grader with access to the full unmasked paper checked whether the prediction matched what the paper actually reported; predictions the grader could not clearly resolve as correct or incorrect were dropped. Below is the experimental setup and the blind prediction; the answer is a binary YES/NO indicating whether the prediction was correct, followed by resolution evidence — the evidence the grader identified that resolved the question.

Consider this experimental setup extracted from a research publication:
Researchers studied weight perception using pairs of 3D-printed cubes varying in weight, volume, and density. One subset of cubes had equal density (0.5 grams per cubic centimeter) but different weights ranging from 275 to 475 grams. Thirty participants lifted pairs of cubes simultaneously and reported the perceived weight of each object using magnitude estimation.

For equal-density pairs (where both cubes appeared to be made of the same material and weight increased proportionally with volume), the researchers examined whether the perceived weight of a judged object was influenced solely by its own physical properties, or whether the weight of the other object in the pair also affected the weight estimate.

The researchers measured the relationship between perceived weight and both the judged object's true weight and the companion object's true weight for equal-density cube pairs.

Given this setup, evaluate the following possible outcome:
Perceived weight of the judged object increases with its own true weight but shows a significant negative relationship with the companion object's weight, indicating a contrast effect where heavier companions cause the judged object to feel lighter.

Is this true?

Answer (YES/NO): NO